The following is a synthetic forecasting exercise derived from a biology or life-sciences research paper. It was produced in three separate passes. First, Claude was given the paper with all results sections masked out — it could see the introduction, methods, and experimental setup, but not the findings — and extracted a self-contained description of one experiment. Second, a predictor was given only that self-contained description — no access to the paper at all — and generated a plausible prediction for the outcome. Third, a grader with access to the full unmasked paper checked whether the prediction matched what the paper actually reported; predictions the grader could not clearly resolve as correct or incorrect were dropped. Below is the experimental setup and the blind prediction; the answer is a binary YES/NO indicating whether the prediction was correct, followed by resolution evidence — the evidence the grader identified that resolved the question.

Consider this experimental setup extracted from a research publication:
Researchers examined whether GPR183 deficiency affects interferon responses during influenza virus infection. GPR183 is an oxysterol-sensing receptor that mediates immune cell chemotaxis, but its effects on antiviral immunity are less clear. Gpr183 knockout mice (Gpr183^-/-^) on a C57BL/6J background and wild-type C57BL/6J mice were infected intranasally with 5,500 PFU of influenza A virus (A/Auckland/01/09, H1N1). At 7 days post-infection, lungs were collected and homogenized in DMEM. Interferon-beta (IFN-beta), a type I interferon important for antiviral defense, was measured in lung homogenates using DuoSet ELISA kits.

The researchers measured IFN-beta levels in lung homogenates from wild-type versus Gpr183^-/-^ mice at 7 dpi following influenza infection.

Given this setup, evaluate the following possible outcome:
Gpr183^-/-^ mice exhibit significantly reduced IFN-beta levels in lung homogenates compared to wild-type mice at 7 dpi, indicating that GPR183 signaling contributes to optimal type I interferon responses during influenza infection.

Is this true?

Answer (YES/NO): YES